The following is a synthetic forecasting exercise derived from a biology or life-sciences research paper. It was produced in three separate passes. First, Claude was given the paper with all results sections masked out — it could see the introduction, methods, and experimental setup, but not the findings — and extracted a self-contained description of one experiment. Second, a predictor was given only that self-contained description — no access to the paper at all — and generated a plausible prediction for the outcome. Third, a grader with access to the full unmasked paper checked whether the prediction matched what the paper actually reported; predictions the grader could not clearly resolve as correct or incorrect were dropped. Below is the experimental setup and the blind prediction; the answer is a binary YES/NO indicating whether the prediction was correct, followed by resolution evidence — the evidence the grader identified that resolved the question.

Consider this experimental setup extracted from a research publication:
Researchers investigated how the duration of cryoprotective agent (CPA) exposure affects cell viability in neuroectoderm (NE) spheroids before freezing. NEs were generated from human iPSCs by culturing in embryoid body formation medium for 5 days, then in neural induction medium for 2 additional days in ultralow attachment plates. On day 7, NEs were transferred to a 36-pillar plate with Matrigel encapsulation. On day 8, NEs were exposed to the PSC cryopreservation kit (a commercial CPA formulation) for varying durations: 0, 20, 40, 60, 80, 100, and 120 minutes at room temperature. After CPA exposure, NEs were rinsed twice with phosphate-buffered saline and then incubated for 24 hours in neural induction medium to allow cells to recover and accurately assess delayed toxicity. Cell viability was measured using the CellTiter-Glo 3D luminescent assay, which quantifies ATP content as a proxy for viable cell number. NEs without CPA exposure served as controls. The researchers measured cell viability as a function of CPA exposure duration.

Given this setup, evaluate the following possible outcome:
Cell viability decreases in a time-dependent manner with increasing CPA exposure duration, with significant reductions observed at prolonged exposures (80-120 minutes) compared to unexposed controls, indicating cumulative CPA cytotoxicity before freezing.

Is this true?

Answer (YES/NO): NO